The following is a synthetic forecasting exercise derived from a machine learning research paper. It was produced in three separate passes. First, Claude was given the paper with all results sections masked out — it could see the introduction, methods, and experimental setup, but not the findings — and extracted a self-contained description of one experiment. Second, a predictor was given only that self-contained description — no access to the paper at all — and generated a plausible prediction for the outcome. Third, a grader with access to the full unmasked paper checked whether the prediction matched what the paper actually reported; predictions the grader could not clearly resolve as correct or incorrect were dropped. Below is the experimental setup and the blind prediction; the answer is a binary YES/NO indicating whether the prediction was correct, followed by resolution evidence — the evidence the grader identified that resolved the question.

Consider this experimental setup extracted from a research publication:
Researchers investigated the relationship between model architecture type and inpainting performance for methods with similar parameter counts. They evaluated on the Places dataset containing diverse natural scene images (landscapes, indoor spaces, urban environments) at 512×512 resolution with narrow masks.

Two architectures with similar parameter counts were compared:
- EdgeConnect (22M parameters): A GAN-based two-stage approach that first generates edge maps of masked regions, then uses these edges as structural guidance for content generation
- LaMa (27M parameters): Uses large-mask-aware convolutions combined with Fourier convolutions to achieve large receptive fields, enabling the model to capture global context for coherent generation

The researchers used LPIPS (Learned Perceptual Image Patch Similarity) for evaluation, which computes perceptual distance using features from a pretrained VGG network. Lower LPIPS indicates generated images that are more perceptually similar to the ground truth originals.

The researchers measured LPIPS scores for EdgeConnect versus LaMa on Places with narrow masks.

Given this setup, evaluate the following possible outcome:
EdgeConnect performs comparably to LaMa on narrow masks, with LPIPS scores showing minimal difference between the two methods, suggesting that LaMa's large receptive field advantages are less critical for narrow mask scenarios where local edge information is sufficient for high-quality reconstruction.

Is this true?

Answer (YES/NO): NO